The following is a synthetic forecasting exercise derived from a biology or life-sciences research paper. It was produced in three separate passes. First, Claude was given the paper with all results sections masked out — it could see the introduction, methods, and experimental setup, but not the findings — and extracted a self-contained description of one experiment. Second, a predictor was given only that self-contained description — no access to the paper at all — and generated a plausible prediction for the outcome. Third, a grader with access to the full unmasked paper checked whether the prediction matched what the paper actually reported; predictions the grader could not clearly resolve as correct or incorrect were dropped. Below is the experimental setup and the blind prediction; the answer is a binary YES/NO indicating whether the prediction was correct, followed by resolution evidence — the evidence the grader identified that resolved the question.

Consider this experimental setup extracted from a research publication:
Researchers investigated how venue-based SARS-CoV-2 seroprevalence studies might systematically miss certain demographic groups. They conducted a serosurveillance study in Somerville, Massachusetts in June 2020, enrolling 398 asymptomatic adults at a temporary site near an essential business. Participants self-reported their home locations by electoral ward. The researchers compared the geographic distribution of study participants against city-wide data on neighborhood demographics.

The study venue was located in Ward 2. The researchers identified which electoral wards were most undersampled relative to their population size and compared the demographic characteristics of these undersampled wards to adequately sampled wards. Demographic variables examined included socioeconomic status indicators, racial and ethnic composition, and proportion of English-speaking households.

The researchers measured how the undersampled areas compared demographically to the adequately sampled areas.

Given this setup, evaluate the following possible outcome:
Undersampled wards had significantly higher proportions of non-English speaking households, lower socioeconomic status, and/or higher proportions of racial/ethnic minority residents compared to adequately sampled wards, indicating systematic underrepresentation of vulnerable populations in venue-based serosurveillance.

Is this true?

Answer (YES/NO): YES